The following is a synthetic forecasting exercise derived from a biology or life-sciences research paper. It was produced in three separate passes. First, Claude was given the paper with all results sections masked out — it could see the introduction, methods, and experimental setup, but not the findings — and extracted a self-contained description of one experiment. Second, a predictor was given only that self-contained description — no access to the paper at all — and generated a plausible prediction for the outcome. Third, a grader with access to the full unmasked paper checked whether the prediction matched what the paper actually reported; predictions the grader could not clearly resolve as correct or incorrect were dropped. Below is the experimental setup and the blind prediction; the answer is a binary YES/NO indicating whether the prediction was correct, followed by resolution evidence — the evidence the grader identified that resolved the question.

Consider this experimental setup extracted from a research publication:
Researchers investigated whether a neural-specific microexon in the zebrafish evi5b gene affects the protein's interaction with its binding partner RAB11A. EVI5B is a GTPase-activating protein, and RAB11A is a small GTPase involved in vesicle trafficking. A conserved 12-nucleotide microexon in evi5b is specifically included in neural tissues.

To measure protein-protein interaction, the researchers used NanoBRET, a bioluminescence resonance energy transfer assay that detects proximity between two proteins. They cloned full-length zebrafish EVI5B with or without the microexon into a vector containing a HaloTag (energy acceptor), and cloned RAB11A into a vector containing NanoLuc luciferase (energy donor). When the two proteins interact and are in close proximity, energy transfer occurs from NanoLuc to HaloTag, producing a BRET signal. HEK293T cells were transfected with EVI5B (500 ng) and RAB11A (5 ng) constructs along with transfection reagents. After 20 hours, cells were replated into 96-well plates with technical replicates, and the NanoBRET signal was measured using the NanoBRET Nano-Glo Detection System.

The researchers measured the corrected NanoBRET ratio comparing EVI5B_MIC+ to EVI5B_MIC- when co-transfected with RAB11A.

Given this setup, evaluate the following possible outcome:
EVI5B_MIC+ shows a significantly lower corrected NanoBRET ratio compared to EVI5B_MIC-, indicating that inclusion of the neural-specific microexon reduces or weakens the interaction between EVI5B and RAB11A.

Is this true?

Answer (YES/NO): NO